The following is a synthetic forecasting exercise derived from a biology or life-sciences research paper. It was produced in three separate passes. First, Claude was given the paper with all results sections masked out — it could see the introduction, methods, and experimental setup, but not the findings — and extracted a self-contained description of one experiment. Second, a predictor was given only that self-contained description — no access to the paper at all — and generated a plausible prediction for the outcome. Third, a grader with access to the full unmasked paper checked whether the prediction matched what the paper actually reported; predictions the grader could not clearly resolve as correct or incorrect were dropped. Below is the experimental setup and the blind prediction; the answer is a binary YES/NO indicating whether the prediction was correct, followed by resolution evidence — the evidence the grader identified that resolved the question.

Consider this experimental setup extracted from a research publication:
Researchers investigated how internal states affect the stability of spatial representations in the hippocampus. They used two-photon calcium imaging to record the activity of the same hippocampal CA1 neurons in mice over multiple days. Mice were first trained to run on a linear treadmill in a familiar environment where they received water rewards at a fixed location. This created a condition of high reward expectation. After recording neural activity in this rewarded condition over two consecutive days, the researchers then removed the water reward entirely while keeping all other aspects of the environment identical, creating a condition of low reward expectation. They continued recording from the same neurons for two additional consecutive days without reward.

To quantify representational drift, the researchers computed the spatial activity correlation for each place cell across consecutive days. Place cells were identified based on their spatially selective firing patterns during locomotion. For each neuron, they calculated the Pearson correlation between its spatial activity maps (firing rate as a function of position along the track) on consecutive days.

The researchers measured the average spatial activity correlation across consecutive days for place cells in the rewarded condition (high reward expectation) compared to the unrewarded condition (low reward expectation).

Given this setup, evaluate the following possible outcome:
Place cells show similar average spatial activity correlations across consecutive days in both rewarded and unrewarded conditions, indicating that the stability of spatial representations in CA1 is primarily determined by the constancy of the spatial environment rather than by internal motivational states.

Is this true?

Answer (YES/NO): NO